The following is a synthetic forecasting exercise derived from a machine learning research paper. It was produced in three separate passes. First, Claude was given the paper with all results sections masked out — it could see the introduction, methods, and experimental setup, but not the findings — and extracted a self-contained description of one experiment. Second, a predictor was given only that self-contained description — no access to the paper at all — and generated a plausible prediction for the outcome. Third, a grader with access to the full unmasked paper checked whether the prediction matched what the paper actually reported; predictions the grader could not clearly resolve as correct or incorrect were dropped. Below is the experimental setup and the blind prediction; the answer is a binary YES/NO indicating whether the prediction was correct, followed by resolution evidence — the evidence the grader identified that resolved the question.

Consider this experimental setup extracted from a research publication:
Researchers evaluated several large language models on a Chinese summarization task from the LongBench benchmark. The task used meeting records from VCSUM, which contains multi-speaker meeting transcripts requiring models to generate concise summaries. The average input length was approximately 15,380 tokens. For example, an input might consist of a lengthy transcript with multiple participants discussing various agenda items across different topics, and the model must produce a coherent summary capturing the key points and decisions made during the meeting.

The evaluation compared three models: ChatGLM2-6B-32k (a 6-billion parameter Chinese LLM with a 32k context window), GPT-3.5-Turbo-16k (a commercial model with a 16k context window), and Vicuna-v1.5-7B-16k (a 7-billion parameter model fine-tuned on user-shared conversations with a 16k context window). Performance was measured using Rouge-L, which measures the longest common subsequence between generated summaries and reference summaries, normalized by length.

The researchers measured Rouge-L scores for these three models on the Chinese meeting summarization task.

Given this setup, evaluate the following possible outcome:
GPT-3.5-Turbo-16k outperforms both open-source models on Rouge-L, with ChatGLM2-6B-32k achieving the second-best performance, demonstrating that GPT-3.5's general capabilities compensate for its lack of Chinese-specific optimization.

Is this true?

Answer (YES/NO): NO